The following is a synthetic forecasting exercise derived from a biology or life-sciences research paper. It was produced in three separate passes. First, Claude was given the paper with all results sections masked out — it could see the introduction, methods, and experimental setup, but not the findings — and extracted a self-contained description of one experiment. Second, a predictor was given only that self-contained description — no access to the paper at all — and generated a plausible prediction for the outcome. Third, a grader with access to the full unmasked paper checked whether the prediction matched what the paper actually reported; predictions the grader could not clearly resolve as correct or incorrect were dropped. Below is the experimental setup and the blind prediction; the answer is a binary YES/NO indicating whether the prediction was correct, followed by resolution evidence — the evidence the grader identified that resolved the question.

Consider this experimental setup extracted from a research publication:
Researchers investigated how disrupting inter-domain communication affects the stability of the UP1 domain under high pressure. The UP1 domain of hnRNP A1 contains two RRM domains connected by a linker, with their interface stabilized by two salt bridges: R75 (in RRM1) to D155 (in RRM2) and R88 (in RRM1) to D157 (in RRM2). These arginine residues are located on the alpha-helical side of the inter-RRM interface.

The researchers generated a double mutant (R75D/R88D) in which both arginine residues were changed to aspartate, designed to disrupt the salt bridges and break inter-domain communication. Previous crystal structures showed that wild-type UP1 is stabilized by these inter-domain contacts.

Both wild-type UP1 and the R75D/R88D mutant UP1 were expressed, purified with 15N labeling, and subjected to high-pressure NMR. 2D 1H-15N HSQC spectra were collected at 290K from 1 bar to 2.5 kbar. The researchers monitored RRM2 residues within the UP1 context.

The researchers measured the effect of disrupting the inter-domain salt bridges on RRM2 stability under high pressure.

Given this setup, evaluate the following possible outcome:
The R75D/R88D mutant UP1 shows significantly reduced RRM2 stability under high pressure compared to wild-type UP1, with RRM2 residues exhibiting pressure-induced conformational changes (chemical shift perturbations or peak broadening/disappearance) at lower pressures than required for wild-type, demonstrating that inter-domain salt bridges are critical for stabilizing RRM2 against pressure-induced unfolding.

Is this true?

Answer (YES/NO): YES